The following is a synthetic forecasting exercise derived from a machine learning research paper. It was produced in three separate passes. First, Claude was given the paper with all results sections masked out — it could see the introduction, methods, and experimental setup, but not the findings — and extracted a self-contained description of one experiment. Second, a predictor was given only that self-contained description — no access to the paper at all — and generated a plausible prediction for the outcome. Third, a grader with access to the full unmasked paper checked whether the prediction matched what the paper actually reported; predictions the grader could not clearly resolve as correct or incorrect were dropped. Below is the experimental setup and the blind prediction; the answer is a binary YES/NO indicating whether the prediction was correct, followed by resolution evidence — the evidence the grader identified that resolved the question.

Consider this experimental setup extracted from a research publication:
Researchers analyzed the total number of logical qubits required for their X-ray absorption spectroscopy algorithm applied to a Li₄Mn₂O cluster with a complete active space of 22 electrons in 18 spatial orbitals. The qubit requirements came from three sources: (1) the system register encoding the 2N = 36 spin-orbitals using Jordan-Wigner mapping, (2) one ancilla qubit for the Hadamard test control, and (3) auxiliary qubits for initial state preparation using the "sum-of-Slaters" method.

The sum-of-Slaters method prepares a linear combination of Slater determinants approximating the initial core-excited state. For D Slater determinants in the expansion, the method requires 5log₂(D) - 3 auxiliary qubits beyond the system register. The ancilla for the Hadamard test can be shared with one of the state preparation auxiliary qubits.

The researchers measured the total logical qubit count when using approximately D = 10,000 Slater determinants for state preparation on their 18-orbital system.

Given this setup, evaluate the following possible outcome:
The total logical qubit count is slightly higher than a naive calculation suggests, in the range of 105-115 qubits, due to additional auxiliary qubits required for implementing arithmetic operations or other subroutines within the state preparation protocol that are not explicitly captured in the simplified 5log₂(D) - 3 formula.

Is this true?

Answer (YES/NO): NO